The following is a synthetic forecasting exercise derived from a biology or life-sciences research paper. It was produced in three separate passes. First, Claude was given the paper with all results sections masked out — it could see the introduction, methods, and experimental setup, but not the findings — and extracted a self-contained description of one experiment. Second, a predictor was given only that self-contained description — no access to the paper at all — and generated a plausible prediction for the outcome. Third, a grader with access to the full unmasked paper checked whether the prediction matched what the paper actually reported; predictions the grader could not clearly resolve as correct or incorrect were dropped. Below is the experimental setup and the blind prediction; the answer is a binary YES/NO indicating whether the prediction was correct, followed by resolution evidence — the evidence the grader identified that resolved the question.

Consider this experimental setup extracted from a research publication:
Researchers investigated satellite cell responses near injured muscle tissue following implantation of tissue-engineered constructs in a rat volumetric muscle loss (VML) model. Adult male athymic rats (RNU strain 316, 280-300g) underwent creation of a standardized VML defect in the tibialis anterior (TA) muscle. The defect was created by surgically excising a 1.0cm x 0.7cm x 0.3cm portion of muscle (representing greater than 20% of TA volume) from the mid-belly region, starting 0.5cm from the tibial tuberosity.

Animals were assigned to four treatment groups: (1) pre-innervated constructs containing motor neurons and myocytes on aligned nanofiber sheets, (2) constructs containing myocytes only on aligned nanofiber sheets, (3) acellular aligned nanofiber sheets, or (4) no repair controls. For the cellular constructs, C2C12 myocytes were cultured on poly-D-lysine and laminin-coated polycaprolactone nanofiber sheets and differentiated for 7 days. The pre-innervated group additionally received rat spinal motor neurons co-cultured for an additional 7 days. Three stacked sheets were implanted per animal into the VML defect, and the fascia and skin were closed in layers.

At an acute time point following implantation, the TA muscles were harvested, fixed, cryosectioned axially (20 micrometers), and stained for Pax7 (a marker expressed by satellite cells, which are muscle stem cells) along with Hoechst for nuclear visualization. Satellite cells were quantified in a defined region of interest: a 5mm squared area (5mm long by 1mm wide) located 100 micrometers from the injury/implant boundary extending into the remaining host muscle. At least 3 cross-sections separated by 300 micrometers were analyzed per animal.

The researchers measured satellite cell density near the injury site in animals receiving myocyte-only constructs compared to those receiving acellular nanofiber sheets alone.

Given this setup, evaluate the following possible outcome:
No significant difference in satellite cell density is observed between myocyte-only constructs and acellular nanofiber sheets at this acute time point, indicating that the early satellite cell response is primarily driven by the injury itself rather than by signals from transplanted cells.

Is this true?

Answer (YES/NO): YES